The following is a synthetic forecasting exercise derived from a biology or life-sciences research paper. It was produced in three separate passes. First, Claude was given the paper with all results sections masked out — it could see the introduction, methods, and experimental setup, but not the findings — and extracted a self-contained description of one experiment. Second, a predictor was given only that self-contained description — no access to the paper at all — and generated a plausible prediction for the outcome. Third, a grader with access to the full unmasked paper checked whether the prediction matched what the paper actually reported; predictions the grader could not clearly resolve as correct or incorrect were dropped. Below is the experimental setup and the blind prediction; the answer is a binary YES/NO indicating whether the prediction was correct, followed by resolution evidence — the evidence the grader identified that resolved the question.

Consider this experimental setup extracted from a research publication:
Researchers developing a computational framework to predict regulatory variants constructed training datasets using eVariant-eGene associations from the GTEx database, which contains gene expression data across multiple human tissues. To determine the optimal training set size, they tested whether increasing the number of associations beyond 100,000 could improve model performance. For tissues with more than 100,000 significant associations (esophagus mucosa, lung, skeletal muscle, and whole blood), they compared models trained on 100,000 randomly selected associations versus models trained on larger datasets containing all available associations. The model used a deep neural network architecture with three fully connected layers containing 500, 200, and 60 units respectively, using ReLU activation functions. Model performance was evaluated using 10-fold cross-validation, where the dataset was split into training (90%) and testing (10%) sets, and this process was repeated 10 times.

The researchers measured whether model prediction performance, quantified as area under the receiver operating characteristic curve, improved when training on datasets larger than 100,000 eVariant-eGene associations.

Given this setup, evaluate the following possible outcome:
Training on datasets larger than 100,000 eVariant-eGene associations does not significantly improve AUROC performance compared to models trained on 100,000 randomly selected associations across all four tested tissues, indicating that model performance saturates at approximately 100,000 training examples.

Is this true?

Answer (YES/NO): YES